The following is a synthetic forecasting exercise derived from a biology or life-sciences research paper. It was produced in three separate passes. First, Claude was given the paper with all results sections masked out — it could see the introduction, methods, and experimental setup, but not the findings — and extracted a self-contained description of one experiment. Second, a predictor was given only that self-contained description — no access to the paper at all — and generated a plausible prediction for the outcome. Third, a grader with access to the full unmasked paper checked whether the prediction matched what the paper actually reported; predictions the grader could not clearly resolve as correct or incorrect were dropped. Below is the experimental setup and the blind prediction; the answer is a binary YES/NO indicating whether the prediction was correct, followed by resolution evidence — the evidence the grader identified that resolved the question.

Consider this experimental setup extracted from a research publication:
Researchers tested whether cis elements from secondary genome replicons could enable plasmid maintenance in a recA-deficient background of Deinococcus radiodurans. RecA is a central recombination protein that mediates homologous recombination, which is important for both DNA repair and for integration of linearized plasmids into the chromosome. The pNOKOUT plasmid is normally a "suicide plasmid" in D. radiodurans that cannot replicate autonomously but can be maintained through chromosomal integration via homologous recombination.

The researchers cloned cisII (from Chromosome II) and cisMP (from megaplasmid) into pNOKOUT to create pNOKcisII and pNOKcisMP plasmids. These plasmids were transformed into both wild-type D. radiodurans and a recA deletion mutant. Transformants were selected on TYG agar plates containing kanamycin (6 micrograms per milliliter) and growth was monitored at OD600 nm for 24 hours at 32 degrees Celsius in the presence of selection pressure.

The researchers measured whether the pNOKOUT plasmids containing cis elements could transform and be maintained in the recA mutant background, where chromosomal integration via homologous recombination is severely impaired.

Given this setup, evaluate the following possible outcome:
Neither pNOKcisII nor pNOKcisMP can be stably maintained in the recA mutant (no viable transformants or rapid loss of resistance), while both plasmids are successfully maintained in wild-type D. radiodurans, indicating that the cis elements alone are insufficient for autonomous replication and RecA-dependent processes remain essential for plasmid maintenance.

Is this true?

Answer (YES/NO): NO